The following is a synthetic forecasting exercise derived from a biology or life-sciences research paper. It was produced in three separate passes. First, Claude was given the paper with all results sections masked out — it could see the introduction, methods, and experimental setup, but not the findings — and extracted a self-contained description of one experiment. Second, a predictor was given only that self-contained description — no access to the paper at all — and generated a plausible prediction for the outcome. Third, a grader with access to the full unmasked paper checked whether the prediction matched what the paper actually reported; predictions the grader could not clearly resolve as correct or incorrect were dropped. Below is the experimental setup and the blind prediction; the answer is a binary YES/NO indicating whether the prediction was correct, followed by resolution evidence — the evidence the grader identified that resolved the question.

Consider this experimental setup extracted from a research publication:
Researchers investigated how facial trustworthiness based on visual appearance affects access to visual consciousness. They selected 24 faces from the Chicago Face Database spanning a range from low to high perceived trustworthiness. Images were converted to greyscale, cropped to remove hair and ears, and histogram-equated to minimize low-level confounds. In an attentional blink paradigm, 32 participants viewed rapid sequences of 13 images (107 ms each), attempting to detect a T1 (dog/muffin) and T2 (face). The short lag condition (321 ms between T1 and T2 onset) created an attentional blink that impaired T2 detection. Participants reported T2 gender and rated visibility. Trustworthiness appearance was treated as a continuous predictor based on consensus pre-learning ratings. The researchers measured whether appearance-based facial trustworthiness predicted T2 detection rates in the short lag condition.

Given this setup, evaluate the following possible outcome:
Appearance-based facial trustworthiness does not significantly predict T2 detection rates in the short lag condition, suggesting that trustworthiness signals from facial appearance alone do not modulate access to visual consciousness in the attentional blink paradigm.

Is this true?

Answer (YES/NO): YES